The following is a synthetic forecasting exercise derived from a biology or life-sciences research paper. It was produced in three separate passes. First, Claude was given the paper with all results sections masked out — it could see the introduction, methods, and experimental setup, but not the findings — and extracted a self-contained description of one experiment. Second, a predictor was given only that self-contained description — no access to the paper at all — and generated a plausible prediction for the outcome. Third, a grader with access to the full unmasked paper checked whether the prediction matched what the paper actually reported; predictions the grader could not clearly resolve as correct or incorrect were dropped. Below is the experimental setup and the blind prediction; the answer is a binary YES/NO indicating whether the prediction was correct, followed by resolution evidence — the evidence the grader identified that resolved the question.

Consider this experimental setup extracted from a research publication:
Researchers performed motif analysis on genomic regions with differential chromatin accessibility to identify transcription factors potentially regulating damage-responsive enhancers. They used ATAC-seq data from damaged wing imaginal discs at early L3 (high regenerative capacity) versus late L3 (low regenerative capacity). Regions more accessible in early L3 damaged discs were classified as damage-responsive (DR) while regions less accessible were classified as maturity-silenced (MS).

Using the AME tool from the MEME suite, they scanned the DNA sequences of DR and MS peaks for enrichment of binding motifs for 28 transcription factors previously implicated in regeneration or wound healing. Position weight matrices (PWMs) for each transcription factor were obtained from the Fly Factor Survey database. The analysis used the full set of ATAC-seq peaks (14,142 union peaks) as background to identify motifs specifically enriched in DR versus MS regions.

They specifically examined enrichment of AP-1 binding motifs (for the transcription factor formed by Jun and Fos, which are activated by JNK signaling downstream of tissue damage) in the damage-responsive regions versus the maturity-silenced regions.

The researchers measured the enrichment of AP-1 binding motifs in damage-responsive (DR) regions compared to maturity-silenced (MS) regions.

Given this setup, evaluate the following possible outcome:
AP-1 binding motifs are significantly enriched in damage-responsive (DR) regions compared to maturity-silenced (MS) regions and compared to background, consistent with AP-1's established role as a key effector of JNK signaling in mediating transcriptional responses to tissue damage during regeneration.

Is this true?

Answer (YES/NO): YES